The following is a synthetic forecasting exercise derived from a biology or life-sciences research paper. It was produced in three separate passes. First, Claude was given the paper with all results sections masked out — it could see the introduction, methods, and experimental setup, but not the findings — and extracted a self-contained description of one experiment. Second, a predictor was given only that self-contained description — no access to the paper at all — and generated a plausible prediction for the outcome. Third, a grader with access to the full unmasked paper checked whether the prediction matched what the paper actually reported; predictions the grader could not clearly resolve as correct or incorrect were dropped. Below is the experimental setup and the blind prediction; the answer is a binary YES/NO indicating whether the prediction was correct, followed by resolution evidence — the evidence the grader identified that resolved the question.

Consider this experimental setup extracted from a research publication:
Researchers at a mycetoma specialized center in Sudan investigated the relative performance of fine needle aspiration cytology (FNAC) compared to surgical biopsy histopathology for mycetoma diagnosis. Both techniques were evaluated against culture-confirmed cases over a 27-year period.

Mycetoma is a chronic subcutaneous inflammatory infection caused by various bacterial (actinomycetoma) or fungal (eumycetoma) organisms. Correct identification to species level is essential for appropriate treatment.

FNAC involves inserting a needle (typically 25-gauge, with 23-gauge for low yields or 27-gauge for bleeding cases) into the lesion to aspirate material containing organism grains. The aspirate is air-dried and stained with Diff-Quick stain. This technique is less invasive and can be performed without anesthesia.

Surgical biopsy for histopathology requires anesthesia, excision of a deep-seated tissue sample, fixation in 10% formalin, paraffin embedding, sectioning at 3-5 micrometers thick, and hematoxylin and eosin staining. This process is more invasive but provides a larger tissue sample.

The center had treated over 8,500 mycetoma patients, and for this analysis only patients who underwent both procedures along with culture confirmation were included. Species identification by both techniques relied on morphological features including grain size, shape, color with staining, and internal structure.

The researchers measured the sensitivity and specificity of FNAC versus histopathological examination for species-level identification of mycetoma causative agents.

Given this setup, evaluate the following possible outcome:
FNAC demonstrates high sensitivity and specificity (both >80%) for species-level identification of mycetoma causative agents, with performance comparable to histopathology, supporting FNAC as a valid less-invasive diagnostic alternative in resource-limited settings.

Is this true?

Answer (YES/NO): NO